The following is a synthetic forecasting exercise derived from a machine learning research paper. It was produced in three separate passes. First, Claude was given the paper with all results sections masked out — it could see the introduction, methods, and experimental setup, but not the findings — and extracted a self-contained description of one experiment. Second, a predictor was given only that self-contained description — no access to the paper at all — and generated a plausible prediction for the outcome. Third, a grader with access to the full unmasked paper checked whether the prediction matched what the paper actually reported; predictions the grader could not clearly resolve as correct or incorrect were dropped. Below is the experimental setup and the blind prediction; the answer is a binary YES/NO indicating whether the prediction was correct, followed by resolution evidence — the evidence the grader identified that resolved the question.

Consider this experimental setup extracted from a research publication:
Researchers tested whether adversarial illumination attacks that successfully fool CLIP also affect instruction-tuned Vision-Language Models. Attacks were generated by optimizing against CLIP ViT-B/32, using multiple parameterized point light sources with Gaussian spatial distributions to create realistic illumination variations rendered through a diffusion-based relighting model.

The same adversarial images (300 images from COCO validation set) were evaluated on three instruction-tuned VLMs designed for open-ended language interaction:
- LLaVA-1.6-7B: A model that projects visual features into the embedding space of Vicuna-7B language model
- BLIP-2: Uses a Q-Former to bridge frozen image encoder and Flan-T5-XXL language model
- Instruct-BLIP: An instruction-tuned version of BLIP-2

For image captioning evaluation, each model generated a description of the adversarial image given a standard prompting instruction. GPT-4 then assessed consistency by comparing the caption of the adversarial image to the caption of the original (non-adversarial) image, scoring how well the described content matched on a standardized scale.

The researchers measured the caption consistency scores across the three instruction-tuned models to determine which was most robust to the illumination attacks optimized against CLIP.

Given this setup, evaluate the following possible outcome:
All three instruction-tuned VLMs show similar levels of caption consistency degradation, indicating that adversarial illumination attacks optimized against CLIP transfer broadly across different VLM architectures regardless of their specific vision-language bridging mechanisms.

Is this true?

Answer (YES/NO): NO